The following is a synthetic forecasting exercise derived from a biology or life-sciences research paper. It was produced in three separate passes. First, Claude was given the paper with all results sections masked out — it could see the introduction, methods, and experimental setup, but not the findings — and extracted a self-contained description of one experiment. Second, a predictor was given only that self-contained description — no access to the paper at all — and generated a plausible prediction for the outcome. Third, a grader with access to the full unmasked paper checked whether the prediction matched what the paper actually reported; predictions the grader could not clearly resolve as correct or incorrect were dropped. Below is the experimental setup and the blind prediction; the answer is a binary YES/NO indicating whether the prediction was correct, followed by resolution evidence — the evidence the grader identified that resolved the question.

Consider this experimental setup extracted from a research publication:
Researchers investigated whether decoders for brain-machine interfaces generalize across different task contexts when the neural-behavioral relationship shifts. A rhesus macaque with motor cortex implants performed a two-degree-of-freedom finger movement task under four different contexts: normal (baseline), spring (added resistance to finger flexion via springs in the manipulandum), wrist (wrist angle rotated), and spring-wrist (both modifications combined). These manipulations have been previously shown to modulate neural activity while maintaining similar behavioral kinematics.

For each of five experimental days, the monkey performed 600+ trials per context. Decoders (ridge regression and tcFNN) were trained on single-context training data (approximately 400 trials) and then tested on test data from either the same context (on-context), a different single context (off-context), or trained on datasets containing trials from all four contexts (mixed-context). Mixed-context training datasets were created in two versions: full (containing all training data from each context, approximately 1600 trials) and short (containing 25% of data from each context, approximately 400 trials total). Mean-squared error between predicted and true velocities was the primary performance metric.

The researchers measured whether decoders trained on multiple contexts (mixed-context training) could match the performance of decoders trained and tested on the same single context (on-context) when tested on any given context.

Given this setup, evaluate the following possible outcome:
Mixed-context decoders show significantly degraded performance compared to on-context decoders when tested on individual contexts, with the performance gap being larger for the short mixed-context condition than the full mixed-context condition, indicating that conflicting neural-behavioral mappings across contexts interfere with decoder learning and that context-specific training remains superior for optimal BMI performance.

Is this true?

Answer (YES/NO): NO